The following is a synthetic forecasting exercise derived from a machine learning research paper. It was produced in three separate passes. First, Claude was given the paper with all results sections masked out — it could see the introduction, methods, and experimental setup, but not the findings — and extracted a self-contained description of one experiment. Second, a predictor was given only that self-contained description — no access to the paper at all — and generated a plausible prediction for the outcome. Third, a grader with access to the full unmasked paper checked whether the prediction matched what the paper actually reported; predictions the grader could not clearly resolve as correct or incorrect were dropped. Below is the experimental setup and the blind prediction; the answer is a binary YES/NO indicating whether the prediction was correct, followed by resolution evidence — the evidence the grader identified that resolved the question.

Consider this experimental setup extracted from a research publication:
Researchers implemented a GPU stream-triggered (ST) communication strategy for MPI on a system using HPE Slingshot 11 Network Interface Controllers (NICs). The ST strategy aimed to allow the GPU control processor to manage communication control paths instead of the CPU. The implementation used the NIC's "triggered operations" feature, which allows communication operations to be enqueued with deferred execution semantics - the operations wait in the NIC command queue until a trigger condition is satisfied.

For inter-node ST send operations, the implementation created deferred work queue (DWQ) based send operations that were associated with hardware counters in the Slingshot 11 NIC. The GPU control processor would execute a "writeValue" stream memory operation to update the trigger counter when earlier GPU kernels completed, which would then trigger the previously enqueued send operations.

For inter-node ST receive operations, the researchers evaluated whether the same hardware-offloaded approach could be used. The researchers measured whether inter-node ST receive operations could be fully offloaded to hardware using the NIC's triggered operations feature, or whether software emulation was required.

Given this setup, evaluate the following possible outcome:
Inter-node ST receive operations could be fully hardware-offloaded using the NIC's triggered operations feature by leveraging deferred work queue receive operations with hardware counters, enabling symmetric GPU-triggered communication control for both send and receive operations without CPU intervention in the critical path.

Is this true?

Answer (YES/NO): NO